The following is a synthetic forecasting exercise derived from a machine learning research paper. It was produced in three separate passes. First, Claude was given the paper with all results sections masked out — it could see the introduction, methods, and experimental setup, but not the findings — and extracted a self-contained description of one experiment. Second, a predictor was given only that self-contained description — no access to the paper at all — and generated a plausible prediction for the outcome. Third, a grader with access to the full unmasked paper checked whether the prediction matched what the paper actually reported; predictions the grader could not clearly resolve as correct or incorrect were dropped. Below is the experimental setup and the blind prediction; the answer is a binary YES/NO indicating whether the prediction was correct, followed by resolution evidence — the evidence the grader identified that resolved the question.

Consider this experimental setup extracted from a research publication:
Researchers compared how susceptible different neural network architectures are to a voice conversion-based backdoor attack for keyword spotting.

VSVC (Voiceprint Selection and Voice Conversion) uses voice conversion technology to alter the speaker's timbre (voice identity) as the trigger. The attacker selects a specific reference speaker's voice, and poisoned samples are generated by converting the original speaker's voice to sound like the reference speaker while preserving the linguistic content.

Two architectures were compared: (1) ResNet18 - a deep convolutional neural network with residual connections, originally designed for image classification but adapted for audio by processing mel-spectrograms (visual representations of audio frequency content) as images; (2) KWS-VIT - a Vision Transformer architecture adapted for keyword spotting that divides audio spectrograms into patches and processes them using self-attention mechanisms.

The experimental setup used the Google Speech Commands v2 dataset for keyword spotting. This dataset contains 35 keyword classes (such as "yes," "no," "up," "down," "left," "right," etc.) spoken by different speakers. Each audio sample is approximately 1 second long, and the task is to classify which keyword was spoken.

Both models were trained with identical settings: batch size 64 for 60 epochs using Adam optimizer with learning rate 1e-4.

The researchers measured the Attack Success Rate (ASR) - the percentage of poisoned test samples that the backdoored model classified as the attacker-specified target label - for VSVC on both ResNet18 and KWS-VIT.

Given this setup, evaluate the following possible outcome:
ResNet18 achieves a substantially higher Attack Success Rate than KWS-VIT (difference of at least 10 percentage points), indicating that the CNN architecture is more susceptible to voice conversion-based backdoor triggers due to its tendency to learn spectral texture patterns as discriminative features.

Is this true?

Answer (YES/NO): NO